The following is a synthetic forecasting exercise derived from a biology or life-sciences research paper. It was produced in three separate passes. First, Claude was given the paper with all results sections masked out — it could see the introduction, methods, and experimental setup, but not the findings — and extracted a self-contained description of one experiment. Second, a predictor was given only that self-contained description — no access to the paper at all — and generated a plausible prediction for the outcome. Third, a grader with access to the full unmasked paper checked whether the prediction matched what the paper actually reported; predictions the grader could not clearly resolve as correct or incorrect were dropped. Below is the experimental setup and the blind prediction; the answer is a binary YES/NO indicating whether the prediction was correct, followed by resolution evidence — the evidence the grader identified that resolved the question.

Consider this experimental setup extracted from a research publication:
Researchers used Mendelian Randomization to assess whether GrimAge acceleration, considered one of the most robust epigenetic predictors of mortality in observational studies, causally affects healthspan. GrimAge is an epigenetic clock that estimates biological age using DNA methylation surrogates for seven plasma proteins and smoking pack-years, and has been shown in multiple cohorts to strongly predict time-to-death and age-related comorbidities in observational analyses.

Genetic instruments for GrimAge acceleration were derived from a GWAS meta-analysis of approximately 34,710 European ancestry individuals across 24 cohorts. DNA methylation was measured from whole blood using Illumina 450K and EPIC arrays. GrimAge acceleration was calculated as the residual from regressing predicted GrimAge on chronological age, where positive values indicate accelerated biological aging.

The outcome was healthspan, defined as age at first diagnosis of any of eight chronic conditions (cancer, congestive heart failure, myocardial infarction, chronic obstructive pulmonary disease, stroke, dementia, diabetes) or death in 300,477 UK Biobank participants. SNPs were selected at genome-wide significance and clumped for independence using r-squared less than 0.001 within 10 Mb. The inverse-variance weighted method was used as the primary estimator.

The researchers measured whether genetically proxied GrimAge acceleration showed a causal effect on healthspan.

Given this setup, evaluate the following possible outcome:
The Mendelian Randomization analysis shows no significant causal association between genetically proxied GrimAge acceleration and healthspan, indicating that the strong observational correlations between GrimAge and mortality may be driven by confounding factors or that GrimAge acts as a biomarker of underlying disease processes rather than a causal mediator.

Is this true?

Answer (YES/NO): NO